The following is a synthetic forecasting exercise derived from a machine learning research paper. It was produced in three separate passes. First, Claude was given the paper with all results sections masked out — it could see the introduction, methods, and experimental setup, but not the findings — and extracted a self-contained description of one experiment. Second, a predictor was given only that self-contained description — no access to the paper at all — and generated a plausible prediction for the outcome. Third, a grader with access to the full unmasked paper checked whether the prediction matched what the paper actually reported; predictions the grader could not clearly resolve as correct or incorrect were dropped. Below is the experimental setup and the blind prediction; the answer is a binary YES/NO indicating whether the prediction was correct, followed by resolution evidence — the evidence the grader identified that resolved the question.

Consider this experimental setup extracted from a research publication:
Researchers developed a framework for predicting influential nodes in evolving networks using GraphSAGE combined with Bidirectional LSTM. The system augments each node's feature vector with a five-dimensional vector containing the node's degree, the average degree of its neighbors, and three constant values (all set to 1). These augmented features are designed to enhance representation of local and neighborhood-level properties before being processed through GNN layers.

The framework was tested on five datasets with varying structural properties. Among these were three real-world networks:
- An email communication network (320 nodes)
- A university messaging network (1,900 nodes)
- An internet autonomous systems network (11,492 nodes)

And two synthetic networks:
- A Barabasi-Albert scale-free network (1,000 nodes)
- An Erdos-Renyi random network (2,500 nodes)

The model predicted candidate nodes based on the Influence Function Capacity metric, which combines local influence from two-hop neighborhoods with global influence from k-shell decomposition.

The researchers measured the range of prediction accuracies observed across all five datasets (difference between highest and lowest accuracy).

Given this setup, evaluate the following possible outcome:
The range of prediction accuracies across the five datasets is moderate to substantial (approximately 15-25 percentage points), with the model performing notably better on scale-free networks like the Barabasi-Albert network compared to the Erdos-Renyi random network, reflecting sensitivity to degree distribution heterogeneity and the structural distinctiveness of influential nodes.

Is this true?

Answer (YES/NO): YES